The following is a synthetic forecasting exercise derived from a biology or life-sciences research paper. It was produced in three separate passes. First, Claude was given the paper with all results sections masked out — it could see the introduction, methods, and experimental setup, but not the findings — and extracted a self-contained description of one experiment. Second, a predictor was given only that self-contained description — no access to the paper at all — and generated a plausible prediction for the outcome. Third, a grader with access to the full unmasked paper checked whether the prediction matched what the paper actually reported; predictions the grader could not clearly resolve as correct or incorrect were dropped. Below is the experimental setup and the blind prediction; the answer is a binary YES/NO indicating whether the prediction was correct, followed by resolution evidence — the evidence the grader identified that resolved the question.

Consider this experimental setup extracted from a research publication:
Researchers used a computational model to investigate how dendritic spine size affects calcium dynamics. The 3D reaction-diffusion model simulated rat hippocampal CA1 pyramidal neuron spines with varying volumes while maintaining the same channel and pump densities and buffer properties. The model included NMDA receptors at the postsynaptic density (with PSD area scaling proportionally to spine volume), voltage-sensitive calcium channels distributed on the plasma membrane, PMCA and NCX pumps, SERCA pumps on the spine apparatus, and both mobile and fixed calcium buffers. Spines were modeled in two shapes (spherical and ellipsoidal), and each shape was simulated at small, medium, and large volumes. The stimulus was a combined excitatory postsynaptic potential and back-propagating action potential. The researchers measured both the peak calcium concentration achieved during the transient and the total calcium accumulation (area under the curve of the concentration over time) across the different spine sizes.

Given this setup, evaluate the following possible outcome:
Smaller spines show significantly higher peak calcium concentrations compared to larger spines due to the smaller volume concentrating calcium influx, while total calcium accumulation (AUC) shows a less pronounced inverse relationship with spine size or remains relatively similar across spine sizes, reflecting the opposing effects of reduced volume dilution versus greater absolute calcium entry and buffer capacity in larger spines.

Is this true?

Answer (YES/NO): NO